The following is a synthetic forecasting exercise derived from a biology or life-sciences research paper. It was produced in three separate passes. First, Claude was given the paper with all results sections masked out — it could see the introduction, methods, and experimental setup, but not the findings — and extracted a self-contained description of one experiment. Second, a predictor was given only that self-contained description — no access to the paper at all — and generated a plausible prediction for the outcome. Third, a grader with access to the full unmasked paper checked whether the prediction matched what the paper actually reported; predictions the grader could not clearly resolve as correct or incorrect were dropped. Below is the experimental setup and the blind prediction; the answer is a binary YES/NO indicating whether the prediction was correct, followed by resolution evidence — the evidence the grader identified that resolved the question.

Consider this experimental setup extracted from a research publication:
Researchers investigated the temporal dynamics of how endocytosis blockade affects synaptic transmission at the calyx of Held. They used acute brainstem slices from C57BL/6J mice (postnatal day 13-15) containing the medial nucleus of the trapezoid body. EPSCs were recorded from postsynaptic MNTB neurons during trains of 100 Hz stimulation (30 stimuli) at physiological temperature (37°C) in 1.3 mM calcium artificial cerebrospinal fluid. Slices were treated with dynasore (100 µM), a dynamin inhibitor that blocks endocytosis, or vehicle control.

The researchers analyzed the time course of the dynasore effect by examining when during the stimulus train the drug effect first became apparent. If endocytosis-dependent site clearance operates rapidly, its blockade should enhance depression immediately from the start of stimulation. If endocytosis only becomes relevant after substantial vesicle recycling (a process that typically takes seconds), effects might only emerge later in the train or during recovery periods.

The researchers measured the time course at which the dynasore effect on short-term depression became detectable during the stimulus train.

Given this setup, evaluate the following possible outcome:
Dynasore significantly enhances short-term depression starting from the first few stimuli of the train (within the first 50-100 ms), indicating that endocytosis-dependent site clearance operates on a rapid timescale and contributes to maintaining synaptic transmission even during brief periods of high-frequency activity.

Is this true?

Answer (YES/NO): YES